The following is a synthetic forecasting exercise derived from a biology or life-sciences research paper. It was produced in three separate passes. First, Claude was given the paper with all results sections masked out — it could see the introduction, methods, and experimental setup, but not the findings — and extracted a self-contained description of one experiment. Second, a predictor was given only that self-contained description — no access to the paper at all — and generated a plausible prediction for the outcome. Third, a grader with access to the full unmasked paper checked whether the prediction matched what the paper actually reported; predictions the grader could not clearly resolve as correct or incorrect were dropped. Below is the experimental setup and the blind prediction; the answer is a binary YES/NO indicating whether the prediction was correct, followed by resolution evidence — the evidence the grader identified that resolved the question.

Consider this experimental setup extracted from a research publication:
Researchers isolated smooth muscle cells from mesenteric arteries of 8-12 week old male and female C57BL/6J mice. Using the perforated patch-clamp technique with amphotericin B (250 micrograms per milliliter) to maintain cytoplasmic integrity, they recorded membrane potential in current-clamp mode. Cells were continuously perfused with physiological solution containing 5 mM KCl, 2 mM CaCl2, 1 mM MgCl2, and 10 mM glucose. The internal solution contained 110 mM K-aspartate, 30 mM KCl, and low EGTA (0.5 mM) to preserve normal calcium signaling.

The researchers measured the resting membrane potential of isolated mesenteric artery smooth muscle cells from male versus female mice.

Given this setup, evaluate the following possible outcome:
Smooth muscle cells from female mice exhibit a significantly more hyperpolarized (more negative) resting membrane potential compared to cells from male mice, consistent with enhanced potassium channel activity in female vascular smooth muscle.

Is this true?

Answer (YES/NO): NO